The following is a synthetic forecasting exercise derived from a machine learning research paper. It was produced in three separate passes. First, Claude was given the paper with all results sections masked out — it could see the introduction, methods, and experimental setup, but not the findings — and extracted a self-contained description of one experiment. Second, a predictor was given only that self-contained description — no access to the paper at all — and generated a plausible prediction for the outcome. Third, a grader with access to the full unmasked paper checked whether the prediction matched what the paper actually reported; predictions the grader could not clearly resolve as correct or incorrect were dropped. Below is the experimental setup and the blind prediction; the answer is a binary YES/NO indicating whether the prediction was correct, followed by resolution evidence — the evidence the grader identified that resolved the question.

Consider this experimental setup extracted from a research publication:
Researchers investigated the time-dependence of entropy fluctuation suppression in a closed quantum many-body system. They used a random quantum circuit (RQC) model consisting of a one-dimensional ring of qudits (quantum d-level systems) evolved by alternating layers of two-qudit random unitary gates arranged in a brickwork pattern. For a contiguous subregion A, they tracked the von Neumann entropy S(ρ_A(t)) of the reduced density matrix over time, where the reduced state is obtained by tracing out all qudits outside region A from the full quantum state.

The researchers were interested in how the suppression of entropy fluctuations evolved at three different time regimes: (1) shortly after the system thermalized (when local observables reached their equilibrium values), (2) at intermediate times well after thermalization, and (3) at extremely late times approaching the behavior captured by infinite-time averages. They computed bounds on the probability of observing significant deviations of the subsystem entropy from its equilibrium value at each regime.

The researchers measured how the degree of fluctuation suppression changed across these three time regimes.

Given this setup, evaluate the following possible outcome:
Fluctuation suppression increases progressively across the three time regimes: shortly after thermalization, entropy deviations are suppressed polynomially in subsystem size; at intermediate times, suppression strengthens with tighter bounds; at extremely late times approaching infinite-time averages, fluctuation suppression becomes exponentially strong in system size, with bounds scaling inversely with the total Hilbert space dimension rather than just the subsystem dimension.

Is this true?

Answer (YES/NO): NO